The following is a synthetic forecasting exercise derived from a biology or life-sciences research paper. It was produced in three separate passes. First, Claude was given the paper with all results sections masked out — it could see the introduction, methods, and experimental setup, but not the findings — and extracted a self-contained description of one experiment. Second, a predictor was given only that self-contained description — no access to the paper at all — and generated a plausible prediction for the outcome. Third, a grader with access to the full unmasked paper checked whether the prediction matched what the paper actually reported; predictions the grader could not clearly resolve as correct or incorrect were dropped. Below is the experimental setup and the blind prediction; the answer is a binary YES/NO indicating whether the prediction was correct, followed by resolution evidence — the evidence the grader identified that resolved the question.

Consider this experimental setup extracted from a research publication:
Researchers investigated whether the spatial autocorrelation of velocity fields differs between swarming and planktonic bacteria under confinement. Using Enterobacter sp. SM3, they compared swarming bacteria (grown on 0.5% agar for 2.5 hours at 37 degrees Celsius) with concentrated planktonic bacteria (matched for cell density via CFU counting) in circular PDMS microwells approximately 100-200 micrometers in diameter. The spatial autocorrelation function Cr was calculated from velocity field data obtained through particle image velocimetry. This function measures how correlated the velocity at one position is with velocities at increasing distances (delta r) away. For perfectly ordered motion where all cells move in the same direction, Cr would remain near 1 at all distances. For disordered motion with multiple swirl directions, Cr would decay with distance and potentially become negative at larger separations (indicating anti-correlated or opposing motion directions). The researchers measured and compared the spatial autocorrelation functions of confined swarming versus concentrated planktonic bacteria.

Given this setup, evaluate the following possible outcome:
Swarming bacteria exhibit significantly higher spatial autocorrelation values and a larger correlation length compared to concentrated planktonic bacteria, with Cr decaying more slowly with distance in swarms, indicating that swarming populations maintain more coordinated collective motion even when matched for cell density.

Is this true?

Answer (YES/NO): YES